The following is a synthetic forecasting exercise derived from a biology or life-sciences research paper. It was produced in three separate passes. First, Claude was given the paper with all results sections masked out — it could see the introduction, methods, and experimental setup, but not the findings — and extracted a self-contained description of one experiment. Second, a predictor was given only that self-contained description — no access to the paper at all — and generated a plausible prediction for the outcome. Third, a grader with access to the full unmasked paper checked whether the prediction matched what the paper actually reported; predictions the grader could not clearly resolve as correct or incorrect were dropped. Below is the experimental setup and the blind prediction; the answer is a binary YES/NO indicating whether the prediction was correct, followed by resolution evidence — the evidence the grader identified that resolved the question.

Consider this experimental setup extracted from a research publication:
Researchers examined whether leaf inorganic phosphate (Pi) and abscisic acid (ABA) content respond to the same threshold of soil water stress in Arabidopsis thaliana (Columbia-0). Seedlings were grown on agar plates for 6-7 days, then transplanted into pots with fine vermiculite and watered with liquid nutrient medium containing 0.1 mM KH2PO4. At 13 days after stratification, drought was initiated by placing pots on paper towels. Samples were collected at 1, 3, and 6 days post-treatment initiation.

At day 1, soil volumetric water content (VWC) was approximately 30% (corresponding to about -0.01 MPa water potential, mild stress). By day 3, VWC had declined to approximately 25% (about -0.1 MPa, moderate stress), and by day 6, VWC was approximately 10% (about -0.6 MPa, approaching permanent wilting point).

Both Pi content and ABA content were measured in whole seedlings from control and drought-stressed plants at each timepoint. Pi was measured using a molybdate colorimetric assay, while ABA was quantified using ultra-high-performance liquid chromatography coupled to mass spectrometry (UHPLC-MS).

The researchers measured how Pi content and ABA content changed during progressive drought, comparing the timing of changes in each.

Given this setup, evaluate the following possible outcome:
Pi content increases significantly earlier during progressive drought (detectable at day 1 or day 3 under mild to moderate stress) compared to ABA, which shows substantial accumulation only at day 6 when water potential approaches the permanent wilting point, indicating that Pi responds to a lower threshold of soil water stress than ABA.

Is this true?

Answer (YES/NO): NO